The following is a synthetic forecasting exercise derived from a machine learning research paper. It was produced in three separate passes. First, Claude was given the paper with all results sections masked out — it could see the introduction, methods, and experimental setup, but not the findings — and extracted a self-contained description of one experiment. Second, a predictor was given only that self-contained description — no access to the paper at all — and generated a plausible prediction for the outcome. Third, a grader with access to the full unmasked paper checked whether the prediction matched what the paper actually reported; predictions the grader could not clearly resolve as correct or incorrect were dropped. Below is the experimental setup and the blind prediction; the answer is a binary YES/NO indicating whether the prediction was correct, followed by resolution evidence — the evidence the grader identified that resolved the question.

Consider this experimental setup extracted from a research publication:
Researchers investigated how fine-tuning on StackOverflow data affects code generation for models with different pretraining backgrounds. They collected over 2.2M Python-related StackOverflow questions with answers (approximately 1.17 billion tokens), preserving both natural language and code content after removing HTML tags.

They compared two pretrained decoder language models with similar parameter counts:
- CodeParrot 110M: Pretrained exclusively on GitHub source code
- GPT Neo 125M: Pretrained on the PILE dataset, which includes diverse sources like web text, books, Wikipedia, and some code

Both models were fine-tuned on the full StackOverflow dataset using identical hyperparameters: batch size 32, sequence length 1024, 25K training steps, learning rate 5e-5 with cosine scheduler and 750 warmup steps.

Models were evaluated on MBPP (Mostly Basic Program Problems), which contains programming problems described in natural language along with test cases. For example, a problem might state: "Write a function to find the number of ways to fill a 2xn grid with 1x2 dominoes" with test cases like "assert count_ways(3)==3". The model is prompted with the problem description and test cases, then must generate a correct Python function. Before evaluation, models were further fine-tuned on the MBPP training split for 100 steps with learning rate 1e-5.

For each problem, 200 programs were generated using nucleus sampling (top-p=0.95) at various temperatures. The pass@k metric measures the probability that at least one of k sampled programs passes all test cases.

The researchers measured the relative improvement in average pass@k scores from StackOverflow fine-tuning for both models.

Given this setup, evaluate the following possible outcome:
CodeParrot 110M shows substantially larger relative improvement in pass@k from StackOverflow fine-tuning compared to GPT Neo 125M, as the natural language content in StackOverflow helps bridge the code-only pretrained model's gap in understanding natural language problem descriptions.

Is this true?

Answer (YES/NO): NO